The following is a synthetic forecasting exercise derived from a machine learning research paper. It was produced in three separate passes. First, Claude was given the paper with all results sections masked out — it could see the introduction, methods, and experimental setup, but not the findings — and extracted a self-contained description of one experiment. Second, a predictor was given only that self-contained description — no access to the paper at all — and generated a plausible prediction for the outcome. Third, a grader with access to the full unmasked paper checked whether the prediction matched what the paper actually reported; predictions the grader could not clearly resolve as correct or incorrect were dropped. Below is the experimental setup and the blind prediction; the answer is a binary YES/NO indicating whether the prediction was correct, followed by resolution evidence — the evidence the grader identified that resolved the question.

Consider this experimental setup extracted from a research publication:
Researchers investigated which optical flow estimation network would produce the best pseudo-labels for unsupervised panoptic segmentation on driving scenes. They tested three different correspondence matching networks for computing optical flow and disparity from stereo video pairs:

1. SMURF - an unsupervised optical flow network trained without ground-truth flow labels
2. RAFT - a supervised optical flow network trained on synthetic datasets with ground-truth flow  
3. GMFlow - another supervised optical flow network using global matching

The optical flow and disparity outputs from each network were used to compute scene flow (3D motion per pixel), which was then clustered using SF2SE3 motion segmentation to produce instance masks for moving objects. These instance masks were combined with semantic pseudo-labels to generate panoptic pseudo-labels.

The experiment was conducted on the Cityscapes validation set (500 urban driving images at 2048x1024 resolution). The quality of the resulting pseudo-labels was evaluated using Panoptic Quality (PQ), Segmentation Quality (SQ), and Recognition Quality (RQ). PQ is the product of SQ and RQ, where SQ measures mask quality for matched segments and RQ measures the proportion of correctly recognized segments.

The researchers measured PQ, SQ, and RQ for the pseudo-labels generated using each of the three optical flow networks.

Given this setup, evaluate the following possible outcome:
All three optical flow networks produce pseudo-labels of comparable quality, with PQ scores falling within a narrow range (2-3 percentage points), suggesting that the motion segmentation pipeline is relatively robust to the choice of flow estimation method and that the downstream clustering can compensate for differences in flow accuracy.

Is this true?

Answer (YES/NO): NO